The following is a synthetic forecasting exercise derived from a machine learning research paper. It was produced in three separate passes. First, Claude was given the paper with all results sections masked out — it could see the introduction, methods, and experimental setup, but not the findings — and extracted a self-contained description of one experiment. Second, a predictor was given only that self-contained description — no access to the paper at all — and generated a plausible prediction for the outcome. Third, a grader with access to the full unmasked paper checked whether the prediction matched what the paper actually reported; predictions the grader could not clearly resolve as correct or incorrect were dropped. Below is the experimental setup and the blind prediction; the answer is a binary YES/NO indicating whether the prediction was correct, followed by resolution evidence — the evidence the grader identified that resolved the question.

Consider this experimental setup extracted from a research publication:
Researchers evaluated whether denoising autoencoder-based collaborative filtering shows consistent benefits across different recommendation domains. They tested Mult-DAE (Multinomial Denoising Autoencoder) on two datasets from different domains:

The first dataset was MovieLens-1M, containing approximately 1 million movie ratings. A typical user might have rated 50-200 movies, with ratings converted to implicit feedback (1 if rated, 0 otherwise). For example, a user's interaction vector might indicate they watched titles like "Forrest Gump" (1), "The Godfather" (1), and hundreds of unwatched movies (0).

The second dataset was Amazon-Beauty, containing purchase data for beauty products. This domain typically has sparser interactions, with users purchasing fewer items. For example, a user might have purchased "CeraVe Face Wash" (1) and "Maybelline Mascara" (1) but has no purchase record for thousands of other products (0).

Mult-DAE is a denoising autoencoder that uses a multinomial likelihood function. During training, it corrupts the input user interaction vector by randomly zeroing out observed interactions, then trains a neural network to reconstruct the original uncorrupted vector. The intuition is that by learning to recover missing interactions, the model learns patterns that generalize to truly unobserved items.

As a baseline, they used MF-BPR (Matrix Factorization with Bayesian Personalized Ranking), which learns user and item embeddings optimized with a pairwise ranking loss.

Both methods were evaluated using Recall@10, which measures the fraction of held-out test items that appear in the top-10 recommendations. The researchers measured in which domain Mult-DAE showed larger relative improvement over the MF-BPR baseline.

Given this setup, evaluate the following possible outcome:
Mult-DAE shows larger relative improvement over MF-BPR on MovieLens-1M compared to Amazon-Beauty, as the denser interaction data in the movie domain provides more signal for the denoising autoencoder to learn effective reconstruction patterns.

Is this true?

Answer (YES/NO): NO